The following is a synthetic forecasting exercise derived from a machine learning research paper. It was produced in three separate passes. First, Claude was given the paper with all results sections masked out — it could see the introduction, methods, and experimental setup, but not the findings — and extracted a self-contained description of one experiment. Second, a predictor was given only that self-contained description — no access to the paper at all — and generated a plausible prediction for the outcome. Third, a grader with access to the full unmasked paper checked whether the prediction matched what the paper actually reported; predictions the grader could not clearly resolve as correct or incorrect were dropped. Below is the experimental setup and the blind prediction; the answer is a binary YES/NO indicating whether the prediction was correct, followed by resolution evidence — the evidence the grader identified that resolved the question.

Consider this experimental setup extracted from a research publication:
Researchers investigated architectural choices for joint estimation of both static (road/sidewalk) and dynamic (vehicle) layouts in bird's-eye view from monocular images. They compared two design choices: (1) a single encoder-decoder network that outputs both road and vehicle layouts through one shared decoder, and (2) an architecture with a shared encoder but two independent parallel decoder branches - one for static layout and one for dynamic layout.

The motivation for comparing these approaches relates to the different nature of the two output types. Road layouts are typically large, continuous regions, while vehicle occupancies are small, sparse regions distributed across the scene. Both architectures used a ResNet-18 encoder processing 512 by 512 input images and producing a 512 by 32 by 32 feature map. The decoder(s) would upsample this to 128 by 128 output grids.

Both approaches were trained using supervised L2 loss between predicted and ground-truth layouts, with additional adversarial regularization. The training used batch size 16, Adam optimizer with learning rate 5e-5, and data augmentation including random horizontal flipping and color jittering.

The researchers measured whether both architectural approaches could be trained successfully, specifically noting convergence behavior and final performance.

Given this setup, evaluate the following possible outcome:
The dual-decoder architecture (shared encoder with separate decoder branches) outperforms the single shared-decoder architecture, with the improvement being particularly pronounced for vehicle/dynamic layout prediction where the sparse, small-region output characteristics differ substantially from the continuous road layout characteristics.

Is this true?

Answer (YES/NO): NO